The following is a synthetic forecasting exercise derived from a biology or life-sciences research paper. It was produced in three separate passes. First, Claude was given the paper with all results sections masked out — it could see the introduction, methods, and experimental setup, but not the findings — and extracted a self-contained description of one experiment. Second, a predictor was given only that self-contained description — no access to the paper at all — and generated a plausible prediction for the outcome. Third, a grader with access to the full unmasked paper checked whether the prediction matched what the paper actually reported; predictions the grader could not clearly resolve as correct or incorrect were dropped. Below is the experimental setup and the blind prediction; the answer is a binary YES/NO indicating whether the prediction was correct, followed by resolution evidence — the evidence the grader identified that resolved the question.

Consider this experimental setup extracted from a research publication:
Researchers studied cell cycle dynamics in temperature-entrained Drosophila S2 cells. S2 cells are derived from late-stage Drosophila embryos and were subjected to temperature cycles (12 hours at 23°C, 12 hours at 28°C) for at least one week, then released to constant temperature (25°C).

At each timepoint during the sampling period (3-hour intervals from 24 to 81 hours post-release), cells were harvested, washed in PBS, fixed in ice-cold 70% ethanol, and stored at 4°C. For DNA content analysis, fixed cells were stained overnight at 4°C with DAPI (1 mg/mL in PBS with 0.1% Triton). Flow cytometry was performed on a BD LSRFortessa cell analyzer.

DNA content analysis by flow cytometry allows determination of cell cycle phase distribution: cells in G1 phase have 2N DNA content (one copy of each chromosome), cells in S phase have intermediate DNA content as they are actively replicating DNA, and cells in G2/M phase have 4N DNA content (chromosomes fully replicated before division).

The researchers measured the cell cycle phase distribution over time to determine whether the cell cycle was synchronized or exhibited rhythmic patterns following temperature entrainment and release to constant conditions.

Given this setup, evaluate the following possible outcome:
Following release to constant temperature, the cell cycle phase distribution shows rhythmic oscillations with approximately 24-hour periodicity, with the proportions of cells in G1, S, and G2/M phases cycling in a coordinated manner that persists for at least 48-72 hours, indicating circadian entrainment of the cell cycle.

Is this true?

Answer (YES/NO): NO